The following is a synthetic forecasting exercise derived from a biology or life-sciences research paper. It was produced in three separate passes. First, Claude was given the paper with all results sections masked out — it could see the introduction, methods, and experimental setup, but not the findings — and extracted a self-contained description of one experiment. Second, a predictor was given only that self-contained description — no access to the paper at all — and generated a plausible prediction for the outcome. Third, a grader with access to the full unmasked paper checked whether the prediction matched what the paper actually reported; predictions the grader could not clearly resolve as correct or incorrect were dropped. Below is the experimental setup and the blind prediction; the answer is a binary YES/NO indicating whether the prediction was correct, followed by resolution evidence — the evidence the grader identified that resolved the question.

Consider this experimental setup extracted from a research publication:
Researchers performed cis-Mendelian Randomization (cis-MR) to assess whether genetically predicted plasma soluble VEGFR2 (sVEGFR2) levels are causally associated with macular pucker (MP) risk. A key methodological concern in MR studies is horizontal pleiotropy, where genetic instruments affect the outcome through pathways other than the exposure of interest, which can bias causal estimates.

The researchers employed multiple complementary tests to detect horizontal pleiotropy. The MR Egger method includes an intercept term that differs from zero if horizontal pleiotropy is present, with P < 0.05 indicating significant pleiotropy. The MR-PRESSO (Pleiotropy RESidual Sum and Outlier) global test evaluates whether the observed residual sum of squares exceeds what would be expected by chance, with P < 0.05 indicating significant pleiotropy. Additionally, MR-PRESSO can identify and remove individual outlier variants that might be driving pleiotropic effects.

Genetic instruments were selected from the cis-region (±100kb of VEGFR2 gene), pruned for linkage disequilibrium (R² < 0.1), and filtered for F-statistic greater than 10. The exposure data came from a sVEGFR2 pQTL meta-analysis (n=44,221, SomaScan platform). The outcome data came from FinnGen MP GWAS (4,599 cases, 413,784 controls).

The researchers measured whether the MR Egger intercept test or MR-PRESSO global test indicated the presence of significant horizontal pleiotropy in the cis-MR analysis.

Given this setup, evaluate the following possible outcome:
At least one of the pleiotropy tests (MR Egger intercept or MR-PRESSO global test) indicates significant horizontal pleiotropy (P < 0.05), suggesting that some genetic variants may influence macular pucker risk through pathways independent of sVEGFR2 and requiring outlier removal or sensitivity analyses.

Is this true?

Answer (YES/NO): NO